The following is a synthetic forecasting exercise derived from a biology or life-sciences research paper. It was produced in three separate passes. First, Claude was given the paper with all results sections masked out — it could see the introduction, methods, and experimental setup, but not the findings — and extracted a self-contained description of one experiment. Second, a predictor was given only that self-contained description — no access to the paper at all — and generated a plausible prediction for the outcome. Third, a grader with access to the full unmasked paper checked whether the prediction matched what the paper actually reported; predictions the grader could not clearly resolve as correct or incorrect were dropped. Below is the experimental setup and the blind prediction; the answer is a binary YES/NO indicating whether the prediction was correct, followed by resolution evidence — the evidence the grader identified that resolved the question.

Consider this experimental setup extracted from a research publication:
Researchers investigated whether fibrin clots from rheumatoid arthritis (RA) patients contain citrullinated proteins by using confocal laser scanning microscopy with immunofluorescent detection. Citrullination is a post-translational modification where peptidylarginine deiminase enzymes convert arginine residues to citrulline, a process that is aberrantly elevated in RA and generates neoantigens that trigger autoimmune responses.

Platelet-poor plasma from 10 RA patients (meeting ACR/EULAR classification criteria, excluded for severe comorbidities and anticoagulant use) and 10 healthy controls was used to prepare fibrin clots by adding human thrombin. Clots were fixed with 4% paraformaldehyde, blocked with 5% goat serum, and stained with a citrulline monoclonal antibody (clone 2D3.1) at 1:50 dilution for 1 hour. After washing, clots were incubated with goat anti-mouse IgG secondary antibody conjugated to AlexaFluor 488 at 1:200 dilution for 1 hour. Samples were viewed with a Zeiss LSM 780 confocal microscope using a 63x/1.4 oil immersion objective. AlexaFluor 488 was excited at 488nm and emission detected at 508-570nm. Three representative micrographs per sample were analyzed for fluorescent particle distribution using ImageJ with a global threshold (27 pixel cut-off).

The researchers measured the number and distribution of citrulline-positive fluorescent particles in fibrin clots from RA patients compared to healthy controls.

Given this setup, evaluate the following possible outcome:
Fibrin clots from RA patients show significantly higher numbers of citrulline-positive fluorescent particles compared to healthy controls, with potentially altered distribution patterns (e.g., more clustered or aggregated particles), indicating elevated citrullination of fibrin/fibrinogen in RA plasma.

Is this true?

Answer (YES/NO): YES